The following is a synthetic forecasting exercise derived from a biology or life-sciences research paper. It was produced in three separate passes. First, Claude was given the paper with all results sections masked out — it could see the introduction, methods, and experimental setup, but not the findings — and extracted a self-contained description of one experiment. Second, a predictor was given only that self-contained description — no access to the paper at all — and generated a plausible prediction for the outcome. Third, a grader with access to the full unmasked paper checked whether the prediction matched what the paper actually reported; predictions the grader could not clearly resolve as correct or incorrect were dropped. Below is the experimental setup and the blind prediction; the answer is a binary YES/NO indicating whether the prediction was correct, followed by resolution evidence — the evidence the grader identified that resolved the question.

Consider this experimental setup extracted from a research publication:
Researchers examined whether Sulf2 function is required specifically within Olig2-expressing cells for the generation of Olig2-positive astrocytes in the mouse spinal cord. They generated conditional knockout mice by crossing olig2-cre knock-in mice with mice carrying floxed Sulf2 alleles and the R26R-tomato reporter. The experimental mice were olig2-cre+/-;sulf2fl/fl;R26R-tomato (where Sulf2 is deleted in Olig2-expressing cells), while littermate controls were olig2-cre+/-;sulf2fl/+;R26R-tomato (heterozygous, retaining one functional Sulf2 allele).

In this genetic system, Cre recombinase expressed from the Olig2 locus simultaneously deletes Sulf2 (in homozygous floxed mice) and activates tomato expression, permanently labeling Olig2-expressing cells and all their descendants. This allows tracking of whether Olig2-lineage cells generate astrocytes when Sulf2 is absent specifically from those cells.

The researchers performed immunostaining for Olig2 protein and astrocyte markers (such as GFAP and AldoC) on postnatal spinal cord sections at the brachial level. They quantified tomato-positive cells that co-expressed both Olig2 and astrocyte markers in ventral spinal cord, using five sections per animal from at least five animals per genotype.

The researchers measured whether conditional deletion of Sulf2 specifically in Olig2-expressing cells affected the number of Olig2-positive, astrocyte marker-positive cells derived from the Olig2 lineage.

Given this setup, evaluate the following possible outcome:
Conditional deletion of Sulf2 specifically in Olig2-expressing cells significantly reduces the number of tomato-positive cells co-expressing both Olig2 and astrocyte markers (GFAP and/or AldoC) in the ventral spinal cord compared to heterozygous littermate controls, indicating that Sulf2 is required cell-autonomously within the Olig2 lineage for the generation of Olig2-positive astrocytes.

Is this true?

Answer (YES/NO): YES